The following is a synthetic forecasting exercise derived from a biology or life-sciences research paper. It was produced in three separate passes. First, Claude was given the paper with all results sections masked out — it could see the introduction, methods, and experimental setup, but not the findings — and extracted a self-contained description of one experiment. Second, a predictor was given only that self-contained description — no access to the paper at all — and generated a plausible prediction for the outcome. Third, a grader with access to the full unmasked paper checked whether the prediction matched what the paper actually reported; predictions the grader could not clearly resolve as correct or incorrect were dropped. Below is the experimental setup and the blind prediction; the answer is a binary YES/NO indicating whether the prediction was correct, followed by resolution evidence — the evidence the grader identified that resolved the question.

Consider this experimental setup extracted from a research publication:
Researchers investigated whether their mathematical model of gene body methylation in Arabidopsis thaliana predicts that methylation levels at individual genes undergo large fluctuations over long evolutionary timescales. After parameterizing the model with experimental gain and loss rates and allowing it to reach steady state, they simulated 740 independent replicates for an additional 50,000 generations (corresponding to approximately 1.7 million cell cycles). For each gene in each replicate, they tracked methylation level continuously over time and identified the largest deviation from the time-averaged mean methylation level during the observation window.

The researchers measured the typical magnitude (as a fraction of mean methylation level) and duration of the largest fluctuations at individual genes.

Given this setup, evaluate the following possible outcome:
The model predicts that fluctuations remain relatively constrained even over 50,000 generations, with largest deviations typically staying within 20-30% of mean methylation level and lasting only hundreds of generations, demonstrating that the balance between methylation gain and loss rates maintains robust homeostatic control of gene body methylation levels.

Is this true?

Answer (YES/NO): NO